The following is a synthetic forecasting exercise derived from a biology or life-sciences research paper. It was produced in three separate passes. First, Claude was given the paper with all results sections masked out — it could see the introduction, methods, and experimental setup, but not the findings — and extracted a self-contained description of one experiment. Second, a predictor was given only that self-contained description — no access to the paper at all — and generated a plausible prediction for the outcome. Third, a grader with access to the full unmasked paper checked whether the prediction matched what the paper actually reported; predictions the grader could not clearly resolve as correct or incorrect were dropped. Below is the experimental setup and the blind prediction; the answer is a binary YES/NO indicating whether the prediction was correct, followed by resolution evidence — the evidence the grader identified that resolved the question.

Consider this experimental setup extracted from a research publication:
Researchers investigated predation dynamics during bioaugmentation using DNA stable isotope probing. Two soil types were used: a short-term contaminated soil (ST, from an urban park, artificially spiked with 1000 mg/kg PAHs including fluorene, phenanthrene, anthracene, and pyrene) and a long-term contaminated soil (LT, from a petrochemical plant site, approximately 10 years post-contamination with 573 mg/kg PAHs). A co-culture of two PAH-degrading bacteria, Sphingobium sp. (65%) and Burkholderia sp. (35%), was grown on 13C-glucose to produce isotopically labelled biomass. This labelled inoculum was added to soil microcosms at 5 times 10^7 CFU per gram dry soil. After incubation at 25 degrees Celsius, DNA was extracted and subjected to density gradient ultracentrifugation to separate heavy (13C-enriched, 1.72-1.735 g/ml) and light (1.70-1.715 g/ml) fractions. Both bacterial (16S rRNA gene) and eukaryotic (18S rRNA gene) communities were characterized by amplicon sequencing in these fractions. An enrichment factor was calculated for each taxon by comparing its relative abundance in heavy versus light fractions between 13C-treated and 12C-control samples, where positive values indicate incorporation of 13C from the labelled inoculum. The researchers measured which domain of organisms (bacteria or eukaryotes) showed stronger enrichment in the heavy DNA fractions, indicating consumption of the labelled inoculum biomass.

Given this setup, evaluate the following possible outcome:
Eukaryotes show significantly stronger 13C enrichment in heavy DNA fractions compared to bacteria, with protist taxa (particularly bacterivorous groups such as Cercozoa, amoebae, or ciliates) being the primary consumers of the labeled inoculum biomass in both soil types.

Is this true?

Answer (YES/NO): YES